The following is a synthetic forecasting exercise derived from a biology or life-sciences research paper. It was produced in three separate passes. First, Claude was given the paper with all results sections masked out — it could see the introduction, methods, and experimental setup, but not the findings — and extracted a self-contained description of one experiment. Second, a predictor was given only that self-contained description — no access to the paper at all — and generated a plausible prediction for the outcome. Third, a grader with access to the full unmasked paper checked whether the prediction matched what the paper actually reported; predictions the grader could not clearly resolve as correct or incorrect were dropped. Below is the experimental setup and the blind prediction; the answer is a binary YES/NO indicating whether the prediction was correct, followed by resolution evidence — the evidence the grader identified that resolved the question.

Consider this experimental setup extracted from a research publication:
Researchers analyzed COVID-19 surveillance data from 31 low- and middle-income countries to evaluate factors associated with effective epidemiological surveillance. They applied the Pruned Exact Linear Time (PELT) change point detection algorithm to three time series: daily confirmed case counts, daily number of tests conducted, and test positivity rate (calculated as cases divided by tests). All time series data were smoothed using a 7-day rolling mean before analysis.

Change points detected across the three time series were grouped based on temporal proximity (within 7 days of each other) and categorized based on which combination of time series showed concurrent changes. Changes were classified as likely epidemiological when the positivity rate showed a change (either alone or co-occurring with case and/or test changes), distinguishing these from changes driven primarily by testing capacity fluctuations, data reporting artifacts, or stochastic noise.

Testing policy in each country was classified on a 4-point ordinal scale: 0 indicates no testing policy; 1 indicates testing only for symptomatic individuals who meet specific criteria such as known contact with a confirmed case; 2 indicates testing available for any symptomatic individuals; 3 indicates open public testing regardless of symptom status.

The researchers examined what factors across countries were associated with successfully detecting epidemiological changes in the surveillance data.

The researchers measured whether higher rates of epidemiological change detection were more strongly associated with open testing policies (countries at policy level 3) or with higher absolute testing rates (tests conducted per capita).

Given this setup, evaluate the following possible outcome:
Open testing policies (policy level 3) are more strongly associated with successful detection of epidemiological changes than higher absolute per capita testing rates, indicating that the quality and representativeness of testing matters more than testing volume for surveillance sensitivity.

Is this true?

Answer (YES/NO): YES